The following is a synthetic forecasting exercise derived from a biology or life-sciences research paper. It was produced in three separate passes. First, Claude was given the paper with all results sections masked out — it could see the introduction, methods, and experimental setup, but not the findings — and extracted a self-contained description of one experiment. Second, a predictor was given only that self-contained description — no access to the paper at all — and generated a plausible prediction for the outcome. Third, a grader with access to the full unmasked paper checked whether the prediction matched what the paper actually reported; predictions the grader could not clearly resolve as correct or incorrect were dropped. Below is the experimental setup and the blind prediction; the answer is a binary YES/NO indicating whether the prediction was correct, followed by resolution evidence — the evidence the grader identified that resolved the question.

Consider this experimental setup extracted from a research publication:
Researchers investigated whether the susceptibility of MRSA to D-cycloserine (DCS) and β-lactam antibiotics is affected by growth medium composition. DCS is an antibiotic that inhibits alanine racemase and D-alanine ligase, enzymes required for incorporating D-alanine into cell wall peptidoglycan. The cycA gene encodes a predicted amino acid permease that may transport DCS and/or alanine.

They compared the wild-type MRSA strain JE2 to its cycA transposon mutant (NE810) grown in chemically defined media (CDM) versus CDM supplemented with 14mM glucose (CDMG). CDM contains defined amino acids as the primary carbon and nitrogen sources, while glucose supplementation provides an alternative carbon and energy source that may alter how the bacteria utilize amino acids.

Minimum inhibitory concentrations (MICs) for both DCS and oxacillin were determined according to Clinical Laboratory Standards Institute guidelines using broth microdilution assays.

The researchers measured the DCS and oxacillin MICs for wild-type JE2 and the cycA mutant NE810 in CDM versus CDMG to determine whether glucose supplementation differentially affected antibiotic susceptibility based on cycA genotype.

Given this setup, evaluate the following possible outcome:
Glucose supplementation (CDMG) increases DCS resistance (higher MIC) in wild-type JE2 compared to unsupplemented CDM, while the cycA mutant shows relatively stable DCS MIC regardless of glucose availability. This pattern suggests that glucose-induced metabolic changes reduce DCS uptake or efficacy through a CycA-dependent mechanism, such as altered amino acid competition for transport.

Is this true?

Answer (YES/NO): NO